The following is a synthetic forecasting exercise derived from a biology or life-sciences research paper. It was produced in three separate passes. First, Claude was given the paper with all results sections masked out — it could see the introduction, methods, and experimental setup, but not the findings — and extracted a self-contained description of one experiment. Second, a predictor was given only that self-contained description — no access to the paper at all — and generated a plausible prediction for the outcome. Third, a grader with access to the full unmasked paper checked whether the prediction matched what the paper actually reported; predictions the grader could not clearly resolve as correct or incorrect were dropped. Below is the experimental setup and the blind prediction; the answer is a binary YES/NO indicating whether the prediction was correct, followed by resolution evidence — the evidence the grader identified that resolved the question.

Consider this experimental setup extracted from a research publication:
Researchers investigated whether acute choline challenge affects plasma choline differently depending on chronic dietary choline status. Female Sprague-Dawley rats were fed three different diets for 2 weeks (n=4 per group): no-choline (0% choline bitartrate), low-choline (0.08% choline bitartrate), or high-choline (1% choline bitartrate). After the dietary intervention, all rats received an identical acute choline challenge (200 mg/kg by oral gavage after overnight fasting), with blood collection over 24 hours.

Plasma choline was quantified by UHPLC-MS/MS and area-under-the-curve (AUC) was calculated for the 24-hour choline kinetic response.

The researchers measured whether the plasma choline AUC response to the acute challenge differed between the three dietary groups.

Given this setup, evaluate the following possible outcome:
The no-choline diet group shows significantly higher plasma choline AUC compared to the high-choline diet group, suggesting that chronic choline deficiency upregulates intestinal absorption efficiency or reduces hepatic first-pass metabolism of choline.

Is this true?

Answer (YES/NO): NO